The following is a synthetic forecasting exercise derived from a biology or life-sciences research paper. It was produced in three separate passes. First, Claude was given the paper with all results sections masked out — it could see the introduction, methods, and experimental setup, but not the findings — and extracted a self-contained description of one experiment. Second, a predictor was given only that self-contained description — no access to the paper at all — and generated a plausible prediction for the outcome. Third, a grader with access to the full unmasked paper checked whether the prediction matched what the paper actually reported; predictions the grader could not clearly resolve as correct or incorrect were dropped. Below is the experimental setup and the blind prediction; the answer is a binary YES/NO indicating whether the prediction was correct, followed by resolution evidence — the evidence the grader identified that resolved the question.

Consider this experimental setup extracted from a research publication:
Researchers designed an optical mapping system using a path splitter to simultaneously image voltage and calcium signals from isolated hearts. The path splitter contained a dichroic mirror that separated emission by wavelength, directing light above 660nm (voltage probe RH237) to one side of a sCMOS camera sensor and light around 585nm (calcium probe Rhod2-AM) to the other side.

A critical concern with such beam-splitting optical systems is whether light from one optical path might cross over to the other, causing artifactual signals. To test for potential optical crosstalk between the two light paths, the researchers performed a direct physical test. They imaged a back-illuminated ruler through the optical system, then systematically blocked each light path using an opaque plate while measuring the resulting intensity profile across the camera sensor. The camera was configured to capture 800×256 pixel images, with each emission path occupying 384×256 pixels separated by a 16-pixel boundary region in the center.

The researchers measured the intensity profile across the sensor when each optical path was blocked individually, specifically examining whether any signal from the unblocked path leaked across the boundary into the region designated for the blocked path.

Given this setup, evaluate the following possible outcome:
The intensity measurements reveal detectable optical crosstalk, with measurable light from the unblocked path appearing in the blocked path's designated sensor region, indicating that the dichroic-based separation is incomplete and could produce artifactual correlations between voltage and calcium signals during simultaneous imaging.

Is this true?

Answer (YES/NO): NO